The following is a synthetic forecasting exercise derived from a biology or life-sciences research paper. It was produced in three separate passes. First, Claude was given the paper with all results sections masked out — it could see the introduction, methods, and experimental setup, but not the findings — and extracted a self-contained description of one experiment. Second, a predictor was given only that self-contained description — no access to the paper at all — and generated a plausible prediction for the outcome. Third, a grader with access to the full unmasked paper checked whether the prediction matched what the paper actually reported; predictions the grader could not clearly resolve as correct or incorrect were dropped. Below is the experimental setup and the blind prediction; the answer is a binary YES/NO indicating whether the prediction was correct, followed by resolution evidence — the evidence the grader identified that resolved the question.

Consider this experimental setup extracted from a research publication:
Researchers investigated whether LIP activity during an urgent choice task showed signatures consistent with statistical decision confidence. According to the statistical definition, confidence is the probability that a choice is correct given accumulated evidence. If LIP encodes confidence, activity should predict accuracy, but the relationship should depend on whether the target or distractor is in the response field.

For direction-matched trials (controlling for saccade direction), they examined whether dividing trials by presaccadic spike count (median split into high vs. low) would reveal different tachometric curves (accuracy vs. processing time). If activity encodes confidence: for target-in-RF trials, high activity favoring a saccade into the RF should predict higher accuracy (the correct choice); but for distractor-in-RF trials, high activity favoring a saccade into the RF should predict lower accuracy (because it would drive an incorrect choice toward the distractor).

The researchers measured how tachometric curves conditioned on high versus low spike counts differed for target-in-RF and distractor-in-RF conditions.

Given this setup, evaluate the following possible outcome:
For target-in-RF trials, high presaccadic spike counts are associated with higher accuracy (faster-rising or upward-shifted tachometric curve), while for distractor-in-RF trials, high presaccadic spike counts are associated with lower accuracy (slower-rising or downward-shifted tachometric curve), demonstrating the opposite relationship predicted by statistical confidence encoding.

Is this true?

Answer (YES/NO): YES